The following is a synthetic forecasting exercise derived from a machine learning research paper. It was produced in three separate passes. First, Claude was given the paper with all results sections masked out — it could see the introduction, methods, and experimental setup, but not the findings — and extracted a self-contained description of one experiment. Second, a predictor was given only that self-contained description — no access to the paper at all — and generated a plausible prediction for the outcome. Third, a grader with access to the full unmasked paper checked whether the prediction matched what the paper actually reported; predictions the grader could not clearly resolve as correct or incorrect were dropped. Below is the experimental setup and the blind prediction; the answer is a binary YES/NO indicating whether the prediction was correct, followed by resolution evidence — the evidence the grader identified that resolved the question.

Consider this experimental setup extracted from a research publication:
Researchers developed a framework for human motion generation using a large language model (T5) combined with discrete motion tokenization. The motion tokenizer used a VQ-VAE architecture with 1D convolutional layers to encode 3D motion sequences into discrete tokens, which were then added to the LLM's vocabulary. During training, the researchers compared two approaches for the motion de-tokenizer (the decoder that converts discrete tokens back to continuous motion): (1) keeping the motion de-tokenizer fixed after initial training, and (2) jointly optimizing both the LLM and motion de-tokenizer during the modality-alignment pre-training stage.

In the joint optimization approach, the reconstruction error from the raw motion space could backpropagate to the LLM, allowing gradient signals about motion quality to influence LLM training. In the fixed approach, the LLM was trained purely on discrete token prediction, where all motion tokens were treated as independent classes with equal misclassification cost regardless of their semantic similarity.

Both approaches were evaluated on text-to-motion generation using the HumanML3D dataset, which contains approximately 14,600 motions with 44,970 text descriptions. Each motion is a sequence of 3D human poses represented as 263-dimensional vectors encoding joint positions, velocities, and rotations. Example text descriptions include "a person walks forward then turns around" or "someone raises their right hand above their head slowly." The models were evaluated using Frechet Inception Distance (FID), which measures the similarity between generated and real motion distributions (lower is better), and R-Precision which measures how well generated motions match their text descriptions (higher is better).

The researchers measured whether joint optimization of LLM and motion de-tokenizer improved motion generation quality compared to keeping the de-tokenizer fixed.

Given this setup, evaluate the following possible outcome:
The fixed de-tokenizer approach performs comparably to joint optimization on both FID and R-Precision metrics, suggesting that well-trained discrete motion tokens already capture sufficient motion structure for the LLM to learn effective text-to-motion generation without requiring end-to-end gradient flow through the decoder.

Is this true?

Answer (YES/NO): NO